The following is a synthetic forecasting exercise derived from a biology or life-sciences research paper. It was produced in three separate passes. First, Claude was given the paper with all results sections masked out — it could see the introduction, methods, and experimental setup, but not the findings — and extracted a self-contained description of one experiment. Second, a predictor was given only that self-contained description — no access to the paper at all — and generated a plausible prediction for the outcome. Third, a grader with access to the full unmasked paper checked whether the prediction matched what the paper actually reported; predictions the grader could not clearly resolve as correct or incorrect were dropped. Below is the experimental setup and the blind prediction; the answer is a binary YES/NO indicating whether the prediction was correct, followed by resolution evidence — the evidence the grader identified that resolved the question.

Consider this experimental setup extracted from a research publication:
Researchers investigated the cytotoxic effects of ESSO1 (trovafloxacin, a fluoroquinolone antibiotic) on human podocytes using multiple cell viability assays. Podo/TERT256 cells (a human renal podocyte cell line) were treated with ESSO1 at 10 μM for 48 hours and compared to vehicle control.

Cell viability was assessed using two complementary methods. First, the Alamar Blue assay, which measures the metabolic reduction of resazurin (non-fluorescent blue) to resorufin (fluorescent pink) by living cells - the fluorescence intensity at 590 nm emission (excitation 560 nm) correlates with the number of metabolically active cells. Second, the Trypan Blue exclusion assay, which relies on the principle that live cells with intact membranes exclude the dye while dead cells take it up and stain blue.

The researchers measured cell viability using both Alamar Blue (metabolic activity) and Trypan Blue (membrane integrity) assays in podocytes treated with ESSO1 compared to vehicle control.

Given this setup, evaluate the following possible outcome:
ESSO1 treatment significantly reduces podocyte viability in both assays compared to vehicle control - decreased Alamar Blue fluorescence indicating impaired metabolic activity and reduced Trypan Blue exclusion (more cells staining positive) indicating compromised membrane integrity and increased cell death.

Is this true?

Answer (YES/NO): NO